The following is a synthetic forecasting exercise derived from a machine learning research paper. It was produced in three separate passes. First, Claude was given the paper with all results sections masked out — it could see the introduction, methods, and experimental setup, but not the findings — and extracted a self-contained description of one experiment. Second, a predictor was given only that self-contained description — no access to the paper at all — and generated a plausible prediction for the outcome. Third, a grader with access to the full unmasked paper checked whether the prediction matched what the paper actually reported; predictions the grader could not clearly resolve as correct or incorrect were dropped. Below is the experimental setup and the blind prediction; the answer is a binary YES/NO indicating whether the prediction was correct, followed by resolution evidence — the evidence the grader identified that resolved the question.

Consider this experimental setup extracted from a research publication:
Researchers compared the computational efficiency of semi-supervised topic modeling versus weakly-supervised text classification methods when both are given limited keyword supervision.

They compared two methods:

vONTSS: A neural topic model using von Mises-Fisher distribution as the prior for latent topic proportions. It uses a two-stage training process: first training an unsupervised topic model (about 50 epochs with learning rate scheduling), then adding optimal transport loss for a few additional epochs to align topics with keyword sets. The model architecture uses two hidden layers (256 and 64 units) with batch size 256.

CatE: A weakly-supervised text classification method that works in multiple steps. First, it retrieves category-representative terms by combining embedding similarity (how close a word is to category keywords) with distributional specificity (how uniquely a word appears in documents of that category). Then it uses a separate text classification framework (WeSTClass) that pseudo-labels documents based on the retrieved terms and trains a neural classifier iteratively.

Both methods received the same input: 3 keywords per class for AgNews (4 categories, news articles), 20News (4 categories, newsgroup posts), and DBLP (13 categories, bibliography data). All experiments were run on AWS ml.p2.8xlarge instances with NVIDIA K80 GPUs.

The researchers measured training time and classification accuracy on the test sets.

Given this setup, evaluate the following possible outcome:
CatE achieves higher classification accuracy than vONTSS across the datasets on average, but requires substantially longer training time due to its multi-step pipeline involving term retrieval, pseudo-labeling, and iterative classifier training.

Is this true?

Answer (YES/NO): NO